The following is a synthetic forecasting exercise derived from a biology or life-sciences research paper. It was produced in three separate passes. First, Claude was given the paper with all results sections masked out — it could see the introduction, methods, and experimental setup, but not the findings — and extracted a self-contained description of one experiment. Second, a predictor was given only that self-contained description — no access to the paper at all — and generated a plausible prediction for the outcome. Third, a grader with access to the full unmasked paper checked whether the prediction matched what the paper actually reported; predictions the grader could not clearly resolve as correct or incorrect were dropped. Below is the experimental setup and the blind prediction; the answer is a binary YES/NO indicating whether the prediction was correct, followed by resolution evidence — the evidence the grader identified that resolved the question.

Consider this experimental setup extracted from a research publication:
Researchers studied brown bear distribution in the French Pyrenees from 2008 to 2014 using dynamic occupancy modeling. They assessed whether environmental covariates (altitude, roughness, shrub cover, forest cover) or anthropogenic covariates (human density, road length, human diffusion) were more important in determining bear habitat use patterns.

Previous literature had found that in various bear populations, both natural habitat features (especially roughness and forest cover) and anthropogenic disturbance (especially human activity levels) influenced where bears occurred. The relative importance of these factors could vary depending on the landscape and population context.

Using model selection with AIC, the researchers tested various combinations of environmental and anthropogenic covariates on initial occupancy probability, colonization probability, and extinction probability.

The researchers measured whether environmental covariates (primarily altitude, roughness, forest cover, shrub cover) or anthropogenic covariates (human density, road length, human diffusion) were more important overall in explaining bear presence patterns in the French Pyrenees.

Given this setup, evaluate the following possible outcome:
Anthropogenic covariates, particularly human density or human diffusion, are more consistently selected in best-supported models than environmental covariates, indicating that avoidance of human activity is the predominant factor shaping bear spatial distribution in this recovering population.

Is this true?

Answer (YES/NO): YES